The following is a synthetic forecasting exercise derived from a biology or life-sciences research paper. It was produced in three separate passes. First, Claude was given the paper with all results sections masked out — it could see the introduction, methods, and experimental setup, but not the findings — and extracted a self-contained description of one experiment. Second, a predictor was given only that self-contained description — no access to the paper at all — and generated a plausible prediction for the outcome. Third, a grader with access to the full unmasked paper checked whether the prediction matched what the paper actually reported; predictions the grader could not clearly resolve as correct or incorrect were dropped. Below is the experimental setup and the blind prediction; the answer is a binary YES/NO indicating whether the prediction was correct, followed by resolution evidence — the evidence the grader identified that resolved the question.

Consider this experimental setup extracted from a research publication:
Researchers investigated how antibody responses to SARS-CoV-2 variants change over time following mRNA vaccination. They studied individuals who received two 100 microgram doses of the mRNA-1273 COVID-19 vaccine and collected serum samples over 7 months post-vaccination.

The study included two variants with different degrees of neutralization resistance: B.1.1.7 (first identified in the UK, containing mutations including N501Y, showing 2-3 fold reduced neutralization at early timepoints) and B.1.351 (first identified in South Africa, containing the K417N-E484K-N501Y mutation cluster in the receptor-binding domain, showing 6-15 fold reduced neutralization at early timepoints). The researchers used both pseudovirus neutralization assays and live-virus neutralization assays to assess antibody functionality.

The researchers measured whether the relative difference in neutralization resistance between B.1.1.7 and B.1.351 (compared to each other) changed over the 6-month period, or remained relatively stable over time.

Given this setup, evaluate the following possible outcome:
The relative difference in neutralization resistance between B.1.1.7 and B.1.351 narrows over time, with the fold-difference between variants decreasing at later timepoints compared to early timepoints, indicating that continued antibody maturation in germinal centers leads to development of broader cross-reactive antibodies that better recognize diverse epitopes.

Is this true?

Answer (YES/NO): NO